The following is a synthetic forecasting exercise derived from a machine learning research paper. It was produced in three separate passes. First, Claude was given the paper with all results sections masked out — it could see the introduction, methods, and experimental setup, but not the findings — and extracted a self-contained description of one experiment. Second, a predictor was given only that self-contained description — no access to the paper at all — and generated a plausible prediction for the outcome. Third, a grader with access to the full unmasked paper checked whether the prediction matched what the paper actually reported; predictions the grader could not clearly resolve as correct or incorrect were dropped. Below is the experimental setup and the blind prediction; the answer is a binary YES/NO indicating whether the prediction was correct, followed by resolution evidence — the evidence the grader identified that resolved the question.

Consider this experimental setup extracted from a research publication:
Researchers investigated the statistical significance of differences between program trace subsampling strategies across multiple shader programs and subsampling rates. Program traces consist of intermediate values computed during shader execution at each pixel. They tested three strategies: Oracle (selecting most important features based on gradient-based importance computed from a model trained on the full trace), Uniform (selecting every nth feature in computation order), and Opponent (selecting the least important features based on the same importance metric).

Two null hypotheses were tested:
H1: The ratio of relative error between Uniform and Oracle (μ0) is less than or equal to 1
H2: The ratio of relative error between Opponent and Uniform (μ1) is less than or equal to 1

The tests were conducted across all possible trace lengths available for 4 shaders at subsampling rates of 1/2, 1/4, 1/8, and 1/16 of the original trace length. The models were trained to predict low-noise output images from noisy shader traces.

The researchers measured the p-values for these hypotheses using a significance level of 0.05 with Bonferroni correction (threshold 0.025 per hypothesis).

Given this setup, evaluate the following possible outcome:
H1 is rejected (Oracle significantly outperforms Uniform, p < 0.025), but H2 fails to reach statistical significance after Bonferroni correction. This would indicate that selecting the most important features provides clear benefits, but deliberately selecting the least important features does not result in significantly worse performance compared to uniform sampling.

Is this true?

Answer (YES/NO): NO